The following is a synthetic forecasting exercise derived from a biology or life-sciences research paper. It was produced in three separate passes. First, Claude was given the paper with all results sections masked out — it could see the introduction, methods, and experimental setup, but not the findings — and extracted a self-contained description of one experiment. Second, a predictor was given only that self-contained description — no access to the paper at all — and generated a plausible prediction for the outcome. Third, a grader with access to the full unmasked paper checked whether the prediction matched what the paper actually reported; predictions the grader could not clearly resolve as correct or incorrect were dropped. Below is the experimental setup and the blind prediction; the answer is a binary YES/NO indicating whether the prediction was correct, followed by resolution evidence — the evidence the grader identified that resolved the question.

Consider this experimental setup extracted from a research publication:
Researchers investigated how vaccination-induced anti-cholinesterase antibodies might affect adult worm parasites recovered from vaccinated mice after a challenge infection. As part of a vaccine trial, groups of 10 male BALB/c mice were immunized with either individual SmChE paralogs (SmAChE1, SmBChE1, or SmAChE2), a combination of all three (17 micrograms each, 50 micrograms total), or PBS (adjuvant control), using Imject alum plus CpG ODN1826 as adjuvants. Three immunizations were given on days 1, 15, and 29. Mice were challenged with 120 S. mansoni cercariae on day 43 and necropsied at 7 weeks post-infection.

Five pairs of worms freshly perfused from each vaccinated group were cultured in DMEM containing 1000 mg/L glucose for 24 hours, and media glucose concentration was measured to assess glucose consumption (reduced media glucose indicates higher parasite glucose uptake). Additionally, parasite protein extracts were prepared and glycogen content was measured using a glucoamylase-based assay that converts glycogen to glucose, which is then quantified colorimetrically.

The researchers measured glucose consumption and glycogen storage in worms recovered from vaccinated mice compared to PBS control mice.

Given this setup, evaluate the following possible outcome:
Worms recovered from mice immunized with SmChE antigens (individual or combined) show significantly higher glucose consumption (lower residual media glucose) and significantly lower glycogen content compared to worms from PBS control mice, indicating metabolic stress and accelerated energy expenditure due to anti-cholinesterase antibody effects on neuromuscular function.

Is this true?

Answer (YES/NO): NO